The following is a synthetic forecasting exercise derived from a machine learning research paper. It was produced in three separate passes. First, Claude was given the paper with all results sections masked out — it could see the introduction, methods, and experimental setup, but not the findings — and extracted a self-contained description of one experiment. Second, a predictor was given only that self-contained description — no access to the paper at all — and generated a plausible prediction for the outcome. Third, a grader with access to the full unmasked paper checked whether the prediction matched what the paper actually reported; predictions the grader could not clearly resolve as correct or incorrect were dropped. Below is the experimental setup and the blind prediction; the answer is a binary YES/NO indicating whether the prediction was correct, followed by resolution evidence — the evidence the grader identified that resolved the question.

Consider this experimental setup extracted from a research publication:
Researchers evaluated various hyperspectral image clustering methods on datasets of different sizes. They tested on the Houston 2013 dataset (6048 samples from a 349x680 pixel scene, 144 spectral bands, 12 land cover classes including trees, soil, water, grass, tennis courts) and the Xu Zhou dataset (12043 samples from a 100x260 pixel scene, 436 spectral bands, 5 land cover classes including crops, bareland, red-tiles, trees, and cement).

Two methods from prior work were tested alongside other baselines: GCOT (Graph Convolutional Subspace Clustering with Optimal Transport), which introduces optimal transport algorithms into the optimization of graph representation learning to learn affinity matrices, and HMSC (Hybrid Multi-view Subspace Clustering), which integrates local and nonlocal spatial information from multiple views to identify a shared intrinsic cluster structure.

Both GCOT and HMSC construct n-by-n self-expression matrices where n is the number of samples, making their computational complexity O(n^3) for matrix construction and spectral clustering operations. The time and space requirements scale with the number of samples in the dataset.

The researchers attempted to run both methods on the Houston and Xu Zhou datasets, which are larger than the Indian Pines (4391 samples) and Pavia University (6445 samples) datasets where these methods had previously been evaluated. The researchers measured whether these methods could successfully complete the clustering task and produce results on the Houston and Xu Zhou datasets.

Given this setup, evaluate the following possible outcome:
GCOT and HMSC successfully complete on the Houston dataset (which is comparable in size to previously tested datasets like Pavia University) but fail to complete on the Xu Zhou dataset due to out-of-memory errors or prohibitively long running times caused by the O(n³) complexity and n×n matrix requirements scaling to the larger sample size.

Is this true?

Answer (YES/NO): NO